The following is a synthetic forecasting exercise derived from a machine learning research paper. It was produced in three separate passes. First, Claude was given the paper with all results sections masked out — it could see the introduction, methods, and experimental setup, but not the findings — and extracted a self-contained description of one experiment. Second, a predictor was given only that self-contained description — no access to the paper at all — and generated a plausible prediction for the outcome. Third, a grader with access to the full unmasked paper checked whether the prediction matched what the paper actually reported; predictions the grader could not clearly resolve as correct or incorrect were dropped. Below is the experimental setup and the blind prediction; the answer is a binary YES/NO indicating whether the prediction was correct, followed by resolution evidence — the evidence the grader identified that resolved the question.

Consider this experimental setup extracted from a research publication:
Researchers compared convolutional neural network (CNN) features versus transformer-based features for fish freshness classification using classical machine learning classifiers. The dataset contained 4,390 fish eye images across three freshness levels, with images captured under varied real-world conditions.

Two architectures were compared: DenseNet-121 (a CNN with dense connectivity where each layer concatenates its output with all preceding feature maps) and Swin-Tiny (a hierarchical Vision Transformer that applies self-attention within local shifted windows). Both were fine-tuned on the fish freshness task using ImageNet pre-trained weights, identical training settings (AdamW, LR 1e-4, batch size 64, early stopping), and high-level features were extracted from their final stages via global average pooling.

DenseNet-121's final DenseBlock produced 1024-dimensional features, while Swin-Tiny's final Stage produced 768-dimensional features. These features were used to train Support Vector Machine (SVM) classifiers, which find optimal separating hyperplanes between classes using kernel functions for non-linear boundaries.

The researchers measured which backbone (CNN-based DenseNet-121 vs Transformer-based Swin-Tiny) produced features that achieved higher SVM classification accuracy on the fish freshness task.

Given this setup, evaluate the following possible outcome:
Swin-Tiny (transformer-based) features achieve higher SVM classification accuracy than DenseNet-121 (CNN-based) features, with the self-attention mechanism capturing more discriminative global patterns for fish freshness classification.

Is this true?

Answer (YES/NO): YES